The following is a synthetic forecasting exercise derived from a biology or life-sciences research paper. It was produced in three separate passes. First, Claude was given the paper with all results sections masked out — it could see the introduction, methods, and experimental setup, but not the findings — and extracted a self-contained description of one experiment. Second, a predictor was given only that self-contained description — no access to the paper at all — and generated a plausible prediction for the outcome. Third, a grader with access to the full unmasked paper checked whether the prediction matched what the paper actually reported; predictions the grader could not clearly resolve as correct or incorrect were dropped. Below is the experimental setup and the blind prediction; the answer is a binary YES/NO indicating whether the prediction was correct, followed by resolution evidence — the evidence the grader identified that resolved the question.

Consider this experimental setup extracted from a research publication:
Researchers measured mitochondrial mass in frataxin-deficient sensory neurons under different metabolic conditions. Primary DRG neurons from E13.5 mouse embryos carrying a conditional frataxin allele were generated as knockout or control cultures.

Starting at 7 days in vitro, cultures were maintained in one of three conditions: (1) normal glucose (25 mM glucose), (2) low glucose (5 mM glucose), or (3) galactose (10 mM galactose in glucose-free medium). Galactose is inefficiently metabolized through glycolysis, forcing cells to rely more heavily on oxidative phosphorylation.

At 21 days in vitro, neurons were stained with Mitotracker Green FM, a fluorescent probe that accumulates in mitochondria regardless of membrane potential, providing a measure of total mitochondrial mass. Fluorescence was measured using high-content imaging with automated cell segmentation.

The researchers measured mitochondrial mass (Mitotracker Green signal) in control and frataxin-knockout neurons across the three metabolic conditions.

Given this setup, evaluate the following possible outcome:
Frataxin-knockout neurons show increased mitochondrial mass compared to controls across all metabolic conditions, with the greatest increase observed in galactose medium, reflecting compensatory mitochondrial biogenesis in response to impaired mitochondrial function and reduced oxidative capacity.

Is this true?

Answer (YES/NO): YES